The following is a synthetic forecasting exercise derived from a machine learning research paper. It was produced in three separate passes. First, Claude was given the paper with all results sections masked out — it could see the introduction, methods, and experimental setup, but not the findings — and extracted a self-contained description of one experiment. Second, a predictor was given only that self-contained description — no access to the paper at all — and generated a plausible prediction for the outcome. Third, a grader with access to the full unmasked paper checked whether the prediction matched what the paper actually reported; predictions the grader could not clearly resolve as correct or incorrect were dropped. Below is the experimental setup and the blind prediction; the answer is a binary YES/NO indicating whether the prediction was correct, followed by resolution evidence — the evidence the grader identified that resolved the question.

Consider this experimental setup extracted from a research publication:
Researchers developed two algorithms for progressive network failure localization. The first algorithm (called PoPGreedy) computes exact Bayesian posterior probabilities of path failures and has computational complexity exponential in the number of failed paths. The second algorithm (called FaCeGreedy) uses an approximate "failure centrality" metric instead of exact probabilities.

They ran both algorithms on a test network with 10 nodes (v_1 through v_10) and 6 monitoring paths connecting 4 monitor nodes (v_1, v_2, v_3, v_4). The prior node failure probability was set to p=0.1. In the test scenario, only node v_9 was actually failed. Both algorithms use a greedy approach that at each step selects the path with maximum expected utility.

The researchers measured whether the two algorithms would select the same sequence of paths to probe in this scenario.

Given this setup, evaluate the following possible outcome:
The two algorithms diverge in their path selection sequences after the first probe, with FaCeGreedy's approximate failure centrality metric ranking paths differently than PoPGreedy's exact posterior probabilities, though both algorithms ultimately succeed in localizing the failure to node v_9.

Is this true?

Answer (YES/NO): NO